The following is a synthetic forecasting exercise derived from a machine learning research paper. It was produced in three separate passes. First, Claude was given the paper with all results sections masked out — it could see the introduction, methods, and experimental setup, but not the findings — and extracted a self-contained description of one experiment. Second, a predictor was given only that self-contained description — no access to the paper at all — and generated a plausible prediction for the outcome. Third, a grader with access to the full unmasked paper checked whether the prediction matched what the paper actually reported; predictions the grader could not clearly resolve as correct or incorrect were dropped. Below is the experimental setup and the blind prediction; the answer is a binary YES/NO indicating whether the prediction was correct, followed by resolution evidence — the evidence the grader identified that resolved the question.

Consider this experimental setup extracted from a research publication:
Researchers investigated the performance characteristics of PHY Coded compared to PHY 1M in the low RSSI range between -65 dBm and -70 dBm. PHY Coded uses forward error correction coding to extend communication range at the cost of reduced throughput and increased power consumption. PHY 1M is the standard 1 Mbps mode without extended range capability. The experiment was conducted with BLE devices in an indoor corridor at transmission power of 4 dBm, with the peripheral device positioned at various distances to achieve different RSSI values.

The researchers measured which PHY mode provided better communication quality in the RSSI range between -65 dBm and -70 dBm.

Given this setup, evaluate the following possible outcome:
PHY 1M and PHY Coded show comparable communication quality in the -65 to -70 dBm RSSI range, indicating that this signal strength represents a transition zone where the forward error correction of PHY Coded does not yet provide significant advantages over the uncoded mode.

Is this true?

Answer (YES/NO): NO